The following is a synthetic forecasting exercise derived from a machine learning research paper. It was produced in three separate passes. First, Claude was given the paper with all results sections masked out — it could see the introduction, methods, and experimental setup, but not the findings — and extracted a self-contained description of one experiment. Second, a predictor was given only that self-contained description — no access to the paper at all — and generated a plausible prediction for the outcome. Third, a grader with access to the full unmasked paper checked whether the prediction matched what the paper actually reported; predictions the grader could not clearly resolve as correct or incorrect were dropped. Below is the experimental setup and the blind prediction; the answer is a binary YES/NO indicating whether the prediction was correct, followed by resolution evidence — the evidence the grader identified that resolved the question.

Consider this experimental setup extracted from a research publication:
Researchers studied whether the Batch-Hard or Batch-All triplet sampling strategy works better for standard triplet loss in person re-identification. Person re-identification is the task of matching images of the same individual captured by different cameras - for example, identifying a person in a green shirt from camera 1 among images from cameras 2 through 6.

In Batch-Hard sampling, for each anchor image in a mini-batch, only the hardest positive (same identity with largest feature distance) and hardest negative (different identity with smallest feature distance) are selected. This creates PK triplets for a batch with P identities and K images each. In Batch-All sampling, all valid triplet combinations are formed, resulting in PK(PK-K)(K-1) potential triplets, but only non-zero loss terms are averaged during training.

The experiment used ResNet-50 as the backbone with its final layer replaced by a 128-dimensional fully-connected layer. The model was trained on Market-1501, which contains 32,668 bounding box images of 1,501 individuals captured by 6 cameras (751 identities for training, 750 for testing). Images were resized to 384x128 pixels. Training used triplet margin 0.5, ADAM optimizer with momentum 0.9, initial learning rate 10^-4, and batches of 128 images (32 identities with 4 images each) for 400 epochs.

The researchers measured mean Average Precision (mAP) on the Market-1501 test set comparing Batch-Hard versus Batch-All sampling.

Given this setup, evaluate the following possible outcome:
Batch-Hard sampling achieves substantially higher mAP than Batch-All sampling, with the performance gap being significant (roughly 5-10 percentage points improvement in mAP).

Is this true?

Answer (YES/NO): NO